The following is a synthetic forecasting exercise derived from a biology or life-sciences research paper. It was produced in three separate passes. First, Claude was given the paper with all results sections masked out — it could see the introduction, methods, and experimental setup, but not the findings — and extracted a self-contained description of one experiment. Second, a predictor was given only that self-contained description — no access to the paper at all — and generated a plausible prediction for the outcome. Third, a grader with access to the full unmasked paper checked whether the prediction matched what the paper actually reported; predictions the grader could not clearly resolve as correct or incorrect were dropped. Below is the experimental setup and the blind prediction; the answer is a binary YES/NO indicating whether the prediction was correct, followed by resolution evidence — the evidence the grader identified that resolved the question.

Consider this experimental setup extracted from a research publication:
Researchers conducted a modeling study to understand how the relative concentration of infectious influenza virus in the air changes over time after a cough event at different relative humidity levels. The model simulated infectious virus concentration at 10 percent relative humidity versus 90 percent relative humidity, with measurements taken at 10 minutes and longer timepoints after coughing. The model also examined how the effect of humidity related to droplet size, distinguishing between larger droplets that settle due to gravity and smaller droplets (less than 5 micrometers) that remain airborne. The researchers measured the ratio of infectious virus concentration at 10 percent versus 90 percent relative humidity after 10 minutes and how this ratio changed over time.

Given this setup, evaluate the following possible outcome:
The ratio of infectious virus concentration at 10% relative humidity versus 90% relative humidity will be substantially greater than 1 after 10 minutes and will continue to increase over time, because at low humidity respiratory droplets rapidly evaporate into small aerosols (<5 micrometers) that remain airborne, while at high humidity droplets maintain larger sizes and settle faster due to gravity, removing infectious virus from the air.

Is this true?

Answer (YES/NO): YES